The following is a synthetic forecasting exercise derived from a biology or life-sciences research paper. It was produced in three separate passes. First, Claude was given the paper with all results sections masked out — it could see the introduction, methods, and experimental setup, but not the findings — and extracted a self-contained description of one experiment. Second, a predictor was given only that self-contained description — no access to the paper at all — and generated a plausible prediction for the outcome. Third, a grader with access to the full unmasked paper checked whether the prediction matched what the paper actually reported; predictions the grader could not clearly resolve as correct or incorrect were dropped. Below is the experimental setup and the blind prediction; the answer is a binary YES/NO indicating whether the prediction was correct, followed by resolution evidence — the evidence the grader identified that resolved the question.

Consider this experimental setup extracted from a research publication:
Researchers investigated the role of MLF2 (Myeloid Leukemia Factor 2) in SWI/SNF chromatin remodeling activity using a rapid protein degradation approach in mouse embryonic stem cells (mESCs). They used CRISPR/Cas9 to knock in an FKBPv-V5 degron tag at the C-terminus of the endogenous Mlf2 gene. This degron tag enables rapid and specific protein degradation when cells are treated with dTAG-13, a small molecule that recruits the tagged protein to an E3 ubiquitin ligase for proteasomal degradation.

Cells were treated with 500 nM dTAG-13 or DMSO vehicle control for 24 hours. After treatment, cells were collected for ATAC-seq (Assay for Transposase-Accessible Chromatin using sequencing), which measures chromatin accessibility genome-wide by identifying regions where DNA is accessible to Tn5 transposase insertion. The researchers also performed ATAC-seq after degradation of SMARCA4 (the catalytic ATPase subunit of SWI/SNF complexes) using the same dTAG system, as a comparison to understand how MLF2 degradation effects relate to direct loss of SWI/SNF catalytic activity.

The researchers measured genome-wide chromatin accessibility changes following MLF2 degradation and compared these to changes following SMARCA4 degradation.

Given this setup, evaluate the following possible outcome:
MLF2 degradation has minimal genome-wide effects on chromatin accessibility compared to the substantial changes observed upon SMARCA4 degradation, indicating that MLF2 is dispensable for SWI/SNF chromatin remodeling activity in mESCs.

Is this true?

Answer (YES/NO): NO